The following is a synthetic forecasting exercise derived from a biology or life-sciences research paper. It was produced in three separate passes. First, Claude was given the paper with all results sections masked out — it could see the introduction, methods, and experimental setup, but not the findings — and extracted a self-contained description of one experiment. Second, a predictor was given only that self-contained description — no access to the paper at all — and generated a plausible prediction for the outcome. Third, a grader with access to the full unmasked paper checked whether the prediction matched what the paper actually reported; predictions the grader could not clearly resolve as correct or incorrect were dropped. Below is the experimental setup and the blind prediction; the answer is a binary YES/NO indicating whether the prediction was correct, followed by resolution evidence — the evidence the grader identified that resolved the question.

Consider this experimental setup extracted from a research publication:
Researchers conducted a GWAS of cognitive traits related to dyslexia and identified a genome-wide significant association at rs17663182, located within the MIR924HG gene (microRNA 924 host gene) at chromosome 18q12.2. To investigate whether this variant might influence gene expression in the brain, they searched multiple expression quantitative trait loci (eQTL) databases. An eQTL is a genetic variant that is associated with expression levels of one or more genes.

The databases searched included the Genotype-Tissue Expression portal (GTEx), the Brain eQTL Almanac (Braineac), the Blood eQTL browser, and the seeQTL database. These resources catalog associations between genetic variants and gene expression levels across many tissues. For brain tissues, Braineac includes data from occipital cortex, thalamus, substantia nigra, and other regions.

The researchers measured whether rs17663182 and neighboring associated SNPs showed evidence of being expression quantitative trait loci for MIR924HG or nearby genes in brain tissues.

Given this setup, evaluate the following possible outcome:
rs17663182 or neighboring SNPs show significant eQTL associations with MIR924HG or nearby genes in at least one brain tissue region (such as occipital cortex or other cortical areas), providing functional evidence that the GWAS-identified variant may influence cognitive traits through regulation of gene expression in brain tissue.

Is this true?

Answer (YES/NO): NO